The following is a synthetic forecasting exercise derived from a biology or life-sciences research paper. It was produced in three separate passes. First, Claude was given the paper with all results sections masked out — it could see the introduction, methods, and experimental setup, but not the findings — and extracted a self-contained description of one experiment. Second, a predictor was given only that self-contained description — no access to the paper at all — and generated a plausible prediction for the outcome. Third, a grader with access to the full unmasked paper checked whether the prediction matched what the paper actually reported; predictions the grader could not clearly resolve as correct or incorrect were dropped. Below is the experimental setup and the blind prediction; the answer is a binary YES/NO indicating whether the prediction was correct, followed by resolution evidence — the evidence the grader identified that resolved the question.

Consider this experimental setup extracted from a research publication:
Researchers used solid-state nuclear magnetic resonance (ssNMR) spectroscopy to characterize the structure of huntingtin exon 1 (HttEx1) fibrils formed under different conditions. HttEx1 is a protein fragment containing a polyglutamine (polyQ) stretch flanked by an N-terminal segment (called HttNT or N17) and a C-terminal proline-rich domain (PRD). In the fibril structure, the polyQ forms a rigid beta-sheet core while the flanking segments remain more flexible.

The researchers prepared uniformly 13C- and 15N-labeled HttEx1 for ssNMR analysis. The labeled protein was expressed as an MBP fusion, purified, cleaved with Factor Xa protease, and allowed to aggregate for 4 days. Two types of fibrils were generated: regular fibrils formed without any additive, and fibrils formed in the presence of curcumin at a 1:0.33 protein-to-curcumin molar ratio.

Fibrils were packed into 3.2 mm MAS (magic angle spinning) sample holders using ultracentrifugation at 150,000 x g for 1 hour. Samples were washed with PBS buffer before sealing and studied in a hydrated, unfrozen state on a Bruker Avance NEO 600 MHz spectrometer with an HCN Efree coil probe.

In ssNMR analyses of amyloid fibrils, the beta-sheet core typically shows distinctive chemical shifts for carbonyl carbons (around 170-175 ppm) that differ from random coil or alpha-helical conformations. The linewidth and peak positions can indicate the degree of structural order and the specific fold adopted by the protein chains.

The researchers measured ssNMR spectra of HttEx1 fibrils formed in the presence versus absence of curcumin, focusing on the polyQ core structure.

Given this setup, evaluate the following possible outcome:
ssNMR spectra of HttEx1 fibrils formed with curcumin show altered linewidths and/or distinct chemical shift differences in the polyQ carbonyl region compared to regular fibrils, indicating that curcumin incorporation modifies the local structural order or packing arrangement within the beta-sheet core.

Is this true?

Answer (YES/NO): NO